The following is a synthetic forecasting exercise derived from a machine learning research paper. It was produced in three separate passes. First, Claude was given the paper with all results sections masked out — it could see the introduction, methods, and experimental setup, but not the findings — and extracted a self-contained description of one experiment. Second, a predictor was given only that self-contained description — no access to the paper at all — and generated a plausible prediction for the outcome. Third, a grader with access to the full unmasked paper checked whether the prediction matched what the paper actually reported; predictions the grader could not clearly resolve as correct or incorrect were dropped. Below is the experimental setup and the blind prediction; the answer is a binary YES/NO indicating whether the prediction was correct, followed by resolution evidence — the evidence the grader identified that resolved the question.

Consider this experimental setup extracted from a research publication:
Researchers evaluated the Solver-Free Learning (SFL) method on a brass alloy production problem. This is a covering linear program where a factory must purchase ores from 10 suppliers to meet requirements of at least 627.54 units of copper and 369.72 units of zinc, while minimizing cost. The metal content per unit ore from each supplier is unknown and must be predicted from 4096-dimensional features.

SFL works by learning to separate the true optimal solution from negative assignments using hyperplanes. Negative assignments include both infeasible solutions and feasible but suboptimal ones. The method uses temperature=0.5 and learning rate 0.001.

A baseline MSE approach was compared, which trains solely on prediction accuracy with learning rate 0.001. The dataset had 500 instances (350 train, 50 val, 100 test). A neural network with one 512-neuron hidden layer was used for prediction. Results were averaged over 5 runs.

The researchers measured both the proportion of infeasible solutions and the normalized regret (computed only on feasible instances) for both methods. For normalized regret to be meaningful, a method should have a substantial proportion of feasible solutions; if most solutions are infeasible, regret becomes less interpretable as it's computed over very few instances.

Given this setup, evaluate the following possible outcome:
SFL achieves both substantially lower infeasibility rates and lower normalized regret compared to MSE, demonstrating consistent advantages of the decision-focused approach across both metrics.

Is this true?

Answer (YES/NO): NO